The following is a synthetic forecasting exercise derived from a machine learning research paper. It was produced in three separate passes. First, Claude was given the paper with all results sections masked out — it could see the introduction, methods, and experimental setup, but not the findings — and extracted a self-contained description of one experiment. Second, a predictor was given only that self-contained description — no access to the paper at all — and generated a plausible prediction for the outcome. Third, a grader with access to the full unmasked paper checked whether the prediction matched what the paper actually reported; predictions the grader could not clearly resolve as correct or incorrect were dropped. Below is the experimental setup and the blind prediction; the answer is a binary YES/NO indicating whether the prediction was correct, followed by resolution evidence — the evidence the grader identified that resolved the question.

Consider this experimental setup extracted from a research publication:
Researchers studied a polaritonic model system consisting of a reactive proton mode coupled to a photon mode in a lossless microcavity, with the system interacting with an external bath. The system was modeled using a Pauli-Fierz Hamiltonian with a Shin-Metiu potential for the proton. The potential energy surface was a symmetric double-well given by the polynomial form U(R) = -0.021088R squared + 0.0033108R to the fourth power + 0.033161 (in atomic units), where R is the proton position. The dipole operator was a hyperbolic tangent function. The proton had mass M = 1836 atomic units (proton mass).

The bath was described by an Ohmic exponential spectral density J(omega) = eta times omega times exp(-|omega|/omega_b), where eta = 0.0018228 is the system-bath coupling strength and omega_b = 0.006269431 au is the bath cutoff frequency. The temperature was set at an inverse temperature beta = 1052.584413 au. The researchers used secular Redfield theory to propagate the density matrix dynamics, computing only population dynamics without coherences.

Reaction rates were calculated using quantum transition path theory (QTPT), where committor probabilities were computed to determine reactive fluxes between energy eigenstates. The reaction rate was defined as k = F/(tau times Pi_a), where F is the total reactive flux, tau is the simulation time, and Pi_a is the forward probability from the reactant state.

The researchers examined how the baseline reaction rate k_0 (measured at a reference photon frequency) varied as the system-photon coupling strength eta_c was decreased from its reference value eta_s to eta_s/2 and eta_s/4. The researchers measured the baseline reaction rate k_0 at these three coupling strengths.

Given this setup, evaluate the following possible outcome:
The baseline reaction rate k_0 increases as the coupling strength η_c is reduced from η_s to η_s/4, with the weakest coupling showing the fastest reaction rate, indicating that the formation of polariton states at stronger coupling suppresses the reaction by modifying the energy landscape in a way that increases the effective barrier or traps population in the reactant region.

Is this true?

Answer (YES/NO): YES